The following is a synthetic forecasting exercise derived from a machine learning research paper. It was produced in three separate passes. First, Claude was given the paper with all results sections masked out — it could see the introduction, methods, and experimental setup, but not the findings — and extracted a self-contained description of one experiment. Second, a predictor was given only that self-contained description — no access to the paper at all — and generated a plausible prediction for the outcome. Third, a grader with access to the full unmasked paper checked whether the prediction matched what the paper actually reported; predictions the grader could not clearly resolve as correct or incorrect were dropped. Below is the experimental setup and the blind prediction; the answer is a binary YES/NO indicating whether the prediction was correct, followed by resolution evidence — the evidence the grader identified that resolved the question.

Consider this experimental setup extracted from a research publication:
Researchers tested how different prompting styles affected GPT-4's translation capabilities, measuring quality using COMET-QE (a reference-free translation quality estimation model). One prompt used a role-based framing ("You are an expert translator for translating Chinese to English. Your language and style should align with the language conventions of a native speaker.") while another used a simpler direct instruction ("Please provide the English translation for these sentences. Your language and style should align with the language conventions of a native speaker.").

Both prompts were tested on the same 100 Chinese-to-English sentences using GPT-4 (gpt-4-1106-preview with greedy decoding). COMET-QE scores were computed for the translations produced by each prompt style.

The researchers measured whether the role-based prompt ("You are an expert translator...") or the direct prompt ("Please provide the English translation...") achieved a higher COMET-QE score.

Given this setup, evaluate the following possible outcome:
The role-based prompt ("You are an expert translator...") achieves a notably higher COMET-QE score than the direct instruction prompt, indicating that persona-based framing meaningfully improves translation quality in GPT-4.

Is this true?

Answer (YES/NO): NO